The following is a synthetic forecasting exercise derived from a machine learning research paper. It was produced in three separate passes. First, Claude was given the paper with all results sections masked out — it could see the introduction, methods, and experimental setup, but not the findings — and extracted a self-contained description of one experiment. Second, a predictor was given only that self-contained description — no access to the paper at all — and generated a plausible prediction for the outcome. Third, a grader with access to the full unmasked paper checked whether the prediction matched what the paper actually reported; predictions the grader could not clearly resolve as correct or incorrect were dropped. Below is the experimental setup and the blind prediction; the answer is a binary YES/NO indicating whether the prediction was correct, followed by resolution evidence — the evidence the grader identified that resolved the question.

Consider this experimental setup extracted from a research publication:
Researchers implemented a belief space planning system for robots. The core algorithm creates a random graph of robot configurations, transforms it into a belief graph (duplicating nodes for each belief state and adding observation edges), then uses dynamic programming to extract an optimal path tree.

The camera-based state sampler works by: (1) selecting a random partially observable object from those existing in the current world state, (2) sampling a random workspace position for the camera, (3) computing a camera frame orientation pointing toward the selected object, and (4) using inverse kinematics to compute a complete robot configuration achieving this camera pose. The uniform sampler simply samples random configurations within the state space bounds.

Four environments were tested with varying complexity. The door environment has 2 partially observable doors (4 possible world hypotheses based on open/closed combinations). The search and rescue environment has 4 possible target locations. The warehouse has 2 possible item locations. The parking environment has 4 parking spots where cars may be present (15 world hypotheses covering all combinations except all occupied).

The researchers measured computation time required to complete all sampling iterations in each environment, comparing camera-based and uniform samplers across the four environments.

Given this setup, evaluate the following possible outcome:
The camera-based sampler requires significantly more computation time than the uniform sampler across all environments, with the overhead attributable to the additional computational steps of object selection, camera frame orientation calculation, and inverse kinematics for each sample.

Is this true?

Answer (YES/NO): NO